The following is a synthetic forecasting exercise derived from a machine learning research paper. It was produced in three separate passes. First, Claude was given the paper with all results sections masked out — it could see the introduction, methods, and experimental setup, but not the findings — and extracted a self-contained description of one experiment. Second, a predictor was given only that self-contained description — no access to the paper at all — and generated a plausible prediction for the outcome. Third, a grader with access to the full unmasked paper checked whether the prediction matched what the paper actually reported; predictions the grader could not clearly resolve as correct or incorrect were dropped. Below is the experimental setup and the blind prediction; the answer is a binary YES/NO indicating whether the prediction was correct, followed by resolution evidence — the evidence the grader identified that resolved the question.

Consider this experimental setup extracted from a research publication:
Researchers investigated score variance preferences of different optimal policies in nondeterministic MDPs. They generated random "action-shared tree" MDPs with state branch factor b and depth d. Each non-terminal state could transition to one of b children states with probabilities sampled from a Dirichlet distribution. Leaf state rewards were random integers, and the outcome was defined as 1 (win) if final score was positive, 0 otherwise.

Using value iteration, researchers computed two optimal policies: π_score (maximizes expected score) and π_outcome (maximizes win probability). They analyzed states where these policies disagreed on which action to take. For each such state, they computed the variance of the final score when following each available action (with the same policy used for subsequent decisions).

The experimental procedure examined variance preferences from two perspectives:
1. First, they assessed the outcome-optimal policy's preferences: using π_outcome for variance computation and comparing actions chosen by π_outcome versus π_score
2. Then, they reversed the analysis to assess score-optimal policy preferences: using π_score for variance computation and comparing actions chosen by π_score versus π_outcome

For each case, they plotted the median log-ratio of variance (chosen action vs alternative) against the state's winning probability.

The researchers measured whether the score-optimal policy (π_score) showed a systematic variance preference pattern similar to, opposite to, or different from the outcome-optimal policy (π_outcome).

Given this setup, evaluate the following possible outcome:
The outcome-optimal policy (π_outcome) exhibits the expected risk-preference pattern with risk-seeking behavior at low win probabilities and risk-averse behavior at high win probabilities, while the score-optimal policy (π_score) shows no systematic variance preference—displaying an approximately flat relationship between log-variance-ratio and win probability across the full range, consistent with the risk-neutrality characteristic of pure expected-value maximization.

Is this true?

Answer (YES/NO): NO